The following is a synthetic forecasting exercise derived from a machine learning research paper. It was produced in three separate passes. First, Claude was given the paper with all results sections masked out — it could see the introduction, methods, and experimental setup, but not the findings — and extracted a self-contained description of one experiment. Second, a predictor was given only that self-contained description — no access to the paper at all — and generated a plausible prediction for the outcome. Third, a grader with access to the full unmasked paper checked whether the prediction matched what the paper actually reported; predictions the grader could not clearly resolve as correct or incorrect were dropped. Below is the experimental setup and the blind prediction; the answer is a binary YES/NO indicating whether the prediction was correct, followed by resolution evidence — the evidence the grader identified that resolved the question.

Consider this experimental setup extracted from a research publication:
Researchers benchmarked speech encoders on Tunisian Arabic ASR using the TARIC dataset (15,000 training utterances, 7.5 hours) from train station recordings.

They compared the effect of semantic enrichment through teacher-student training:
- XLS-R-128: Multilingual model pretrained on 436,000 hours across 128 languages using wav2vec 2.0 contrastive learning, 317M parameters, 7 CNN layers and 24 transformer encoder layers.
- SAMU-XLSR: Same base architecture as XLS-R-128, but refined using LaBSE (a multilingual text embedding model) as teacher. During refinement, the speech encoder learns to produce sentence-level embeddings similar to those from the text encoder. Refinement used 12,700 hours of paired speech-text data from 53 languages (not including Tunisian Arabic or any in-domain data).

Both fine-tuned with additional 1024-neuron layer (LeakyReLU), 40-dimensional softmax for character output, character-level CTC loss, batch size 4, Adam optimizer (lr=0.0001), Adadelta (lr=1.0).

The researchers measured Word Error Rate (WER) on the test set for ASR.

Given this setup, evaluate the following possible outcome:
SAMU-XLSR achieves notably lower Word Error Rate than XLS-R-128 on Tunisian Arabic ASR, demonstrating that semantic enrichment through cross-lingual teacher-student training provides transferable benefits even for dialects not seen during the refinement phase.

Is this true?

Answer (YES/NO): YES